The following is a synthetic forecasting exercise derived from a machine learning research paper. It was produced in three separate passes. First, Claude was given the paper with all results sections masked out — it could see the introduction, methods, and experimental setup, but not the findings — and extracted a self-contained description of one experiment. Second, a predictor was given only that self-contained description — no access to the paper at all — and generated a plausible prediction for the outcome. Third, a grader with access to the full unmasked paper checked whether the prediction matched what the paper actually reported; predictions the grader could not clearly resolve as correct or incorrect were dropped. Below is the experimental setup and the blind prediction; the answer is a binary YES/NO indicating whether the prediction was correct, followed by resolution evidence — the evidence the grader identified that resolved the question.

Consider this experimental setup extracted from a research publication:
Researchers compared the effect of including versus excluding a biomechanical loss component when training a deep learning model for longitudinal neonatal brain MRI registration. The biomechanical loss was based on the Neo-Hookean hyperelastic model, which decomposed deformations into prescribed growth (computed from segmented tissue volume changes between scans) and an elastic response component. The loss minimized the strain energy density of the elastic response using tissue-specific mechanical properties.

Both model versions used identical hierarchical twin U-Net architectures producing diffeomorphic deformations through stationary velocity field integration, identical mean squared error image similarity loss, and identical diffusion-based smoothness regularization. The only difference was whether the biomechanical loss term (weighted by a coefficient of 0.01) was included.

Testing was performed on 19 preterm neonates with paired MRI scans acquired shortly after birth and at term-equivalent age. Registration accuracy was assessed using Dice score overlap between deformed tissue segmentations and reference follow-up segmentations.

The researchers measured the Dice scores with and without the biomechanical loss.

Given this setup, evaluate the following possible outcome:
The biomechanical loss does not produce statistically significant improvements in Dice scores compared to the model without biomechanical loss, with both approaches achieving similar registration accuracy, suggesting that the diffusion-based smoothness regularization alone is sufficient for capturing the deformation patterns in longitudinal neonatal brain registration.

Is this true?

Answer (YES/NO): NO